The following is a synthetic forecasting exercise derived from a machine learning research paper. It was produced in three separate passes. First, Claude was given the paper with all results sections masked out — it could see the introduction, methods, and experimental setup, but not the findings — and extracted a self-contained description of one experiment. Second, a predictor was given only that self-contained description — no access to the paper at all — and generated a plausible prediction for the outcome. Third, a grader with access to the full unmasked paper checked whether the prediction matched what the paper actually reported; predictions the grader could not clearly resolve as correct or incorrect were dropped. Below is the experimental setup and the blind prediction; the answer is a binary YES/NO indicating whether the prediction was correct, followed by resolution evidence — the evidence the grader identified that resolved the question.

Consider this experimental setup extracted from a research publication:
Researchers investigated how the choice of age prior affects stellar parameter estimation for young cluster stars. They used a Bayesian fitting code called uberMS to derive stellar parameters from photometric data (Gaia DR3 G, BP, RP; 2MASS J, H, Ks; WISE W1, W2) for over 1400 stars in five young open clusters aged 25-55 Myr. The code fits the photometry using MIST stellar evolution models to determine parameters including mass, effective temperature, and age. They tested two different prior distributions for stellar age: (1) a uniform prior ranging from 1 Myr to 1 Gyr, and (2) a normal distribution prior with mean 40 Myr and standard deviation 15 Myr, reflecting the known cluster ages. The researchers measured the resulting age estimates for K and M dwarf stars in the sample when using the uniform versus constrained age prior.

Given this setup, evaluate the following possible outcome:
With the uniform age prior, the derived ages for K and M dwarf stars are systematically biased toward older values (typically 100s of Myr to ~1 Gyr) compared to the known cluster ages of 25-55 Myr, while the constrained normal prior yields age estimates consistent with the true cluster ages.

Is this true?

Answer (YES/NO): NO